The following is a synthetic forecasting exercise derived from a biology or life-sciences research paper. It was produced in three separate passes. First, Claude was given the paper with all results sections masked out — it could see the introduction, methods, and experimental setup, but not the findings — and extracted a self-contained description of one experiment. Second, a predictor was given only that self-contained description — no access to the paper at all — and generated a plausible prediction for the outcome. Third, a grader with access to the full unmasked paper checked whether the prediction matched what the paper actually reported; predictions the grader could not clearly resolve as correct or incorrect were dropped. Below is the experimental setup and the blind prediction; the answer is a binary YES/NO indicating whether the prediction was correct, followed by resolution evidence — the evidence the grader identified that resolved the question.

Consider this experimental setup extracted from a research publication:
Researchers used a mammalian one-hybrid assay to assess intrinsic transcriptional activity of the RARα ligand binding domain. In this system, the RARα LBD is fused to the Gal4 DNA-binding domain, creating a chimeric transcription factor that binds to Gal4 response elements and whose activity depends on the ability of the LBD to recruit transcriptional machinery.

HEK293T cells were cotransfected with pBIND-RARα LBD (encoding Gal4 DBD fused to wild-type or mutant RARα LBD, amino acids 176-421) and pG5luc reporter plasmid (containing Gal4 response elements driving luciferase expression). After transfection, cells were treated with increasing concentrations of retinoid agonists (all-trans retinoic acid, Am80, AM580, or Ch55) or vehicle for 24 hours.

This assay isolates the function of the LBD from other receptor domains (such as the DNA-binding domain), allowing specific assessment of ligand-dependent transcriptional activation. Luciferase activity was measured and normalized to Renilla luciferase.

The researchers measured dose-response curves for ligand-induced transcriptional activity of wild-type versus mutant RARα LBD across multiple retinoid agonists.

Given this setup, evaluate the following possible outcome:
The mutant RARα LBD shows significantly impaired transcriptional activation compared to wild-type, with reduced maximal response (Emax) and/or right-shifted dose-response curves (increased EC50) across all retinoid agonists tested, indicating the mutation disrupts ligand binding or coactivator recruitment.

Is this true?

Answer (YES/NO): YES